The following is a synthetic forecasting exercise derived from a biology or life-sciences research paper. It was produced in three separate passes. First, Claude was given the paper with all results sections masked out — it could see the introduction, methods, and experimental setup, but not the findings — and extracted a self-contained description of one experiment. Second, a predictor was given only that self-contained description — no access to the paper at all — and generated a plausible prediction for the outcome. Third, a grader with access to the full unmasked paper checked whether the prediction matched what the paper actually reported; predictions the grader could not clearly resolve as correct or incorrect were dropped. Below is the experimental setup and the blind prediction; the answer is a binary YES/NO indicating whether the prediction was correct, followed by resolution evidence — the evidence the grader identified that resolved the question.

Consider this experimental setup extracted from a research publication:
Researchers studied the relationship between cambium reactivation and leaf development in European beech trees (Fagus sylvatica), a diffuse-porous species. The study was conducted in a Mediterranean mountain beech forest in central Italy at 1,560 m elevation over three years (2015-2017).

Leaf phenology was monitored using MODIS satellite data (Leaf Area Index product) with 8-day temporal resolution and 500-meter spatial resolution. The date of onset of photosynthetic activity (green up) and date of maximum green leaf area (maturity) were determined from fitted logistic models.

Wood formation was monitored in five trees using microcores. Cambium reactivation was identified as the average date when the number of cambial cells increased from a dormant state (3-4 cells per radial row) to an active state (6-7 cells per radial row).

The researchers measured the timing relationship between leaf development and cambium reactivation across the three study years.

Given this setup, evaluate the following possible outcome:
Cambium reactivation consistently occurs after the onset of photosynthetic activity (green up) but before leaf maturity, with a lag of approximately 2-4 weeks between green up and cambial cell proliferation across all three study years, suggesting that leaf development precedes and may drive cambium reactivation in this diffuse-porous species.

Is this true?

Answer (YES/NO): NO